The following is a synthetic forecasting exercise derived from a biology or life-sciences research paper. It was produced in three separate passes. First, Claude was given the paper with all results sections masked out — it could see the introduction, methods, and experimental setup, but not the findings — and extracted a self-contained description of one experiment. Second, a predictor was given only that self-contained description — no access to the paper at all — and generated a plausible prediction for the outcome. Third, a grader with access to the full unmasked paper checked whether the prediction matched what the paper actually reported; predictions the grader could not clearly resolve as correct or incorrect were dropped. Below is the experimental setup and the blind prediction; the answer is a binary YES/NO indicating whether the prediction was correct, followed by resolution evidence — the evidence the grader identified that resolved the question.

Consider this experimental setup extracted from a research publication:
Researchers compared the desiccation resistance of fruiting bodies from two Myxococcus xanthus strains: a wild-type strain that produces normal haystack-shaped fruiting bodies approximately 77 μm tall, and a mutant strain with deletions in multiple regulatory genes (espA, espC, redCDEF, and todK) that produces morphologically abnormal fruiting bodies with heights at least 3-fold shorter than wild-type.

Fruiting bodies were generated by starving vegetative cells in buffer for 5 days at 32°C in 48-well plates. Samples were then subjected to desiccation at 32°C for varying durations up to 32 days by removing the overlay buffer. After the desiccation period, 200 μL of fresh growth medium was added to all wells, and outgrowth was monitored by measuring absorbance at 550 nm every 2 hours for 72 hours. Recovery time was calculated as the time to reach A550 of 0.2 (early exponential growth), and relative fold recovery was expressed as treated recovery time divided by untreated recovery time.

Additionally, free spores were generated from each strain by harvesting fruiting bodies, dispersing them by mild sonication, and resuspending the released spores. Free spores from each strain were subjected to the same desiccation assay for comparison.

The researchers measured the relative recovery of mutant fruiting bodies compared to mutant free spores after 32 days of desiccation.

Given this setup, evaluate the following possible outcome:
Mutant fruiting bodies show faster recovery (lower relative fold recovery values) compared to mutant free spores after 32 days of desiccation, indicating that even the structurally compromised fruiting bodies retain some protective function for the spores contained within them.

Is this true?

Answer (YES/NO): NO